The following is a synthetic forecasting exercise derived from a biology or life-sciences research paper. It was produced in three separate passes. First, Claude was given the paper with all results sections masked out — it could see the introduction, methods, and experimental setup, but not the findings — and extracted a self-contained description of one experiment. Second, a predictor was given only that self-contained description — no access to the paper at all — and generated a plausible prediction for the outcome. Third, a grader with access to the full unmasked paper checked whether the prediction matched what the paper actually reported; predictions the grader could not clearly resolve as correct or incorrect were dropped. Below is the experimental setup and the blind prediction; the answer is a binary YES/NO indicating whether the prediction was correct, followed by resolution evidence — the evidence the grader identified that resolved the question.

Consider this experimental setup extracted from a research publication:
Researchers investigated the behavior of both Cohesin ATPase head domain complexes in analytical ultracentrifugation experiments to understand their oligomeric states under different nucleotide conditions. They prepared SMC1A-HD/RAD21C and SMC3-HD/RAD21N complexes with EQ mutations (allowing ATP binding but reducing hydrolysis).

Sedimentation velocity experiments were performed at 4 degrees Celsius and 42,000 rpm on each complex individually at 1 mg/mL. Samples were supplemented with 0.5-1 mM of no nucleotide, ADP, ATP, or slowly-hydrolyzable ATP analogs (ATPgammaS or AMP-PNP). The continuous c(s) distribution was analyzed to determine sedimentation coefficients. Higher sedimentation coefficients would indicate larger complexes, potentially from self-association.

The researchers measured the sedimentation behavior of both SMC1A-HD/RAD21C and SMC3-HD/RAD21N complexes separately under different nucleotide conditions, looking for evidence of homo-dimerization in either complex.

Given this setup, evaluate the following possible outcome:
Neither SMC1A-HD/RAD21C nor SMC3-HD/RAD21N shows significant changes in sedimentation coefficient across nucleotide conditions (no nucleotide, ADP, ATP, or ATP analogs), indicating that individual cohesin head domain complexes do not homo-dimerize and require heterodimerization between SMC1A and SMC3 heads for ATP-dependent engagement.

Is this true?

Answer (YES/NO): YES